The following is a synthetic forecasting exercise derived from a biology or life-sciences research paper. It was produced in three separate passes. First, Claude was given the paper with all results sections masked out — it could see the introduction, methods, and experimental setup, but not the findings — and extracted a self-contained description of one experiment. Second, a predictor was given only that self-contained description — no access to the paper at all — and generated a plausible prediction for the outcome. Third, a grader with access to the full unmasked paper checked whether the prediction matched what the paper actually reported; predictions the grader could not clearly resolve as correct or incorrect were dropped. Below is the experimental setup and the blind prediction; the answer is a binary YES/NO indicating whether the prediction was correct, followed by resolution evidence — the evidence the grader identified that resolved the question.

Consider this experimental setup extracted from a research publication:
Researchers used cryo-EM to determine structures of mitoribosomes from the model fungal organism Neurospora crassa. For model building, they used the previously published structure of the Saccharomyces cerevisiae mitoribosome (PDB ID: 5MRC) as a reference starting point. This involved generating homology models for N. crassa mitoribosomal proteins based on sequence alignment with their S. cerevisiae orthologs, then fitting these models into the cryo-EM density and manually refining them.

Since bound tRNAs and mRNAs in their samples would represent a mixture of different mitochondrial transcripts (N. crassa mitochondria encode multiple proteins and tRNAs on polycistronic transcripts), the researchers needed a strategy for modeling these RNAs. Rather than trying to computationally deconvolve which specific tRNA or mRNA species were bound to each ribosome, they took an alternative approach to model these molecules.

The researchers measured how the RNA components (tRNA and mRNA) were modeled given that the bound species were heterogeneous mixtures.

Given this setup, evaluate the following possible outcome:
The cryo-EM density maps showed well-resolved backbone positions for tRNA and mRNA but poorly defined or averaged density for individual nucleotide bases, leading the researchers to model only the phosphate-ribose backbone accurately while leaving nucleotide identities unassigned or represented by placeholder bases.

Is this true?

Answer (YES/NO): NO